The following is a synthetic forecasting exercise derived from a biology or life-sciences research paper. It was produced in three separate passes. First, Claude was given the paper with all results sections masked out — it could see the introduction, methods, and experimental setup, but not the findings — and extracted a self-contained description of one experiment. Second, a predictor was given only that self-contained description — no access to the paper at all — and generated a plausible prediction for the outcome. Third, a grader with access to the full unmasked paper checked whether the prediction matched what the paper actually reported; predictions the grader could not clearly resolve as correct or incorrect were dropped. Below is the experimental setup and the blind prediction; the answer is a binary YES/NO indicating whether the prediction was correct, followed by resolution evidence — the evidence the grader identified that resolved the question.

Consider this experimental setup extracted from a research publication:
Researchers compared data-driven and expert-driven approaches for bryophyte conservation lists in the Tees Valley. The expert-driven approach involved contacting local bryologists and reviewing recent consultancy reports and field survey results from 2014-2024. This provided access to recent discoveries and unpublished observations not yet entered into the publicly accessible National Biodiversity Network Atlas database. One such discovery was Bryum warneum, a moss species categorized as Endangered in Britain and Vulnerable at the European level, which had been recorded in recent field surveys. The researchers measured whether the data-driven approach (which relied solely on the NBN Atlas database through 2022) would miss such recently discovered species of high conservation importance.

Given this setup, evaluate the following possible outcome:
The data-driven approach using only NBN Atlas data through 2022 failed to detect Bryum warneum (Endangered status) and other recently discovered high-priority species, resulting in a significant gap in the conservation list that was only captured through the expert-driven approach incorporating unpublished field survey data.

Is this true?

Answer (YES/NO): NO